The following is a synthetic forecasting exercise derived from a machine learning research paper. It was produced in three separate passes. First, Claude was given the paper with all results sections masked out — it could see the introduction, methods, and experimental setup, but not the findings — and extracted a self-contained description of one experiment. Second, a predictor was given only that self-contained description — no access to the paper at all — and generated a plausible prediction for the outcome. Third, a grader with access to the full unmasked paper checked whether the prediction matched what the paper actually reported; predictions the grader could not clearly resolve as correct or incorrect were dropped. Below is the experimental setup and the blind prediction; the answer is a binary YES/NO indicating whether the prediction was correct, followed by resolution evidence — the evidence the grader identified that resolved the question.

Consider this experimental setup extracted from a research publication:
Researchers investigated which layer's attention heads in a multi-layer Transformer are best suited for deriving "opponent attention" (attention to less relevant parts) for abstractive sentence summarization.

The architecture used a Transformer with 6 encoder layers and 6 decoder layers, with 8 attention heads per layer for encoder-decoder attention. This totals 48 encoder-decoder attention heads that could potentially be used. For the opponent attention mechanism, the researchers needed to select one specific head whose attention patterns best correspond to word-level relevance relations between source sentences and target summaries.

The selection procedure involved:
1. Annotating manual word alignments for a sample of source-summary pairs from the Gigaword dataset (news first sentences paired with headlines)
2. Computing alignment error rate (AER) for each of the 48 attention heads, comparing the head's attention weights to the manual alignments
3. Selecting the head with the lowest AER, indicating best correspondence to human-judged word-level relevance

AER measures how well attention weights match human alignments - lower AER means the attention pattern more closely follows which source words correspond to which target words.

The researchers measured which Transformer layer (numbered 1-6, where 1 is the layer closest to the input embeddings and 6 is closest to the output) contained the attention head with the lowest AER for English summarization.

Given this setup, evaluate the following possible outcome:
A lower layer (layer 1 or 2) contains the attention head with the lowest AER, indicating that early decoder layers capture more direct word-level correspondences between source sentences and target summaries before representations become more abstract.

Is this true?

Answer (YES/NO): NO